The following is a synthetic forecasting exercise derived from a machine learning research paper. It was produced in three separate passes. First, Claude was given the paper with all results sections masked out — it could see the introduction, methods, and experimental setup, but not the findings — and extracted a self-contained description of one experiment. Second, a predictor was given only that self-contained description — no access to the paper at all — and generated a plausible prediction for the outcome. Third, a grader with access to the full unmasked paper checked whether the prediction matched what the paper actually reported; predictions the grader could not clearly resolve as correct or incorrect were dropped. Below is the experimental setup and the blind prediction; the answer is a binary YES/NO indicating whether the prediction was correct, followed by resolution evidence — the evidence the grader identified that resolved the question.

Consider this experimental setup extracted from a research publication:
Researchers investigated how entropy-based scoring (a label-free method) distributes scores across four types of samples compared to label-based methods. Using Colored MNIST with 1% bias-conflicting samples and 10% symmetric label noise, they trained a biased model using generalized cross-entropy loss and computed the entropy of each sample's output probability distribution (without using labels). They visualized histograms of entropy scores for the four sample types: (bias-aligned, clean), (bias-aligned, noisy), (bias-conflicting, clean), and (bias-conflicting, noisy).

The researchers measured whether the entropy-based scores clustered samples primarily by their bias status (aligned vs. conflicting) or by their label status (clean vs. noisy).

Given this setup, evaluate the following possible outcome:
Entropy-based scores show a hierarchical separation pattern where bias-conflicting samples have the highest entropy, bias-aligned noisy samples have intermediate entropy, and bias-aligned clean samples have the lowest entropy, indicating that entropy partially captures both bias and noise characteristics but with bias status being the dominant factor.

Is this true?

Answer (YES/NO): NO